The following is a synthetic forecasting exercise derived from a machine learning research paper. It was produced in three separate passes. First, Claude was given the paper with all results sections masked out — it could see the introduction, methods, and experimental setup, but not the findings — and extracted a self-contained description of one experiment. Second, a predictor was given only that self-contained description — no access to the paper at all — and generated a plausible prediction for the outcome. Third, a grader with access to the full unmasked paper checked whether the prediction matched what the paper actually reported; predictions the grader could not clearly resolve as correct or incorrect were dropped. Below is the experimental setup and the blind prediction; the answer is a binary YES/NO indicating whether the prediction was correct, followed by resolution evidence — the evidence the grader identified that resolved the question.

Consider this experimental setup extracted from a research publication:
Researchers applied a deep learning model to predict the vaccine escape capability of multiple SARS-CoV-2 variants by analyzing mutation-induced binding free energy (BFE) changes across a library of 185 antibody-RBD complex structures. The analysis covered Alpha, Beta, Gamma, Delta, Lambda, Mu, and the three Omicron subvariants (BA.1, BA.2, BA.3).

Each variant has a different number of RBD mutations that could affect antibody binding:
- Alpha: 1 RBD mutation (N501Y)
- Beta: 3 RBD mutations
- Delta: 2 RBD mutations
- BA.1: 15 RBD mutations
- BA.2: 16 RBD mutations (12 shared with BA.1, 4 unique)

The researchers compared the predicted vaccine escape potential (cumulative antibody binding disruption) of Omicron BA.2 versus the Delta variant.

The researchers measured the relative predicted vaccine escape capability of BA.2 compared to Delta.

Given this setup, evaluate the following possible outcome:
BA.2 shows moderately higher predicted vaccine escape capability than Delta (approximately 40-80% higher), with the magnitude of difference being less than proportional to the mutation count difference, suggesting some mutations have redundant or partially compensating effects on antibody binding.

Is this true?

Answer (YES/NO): NO